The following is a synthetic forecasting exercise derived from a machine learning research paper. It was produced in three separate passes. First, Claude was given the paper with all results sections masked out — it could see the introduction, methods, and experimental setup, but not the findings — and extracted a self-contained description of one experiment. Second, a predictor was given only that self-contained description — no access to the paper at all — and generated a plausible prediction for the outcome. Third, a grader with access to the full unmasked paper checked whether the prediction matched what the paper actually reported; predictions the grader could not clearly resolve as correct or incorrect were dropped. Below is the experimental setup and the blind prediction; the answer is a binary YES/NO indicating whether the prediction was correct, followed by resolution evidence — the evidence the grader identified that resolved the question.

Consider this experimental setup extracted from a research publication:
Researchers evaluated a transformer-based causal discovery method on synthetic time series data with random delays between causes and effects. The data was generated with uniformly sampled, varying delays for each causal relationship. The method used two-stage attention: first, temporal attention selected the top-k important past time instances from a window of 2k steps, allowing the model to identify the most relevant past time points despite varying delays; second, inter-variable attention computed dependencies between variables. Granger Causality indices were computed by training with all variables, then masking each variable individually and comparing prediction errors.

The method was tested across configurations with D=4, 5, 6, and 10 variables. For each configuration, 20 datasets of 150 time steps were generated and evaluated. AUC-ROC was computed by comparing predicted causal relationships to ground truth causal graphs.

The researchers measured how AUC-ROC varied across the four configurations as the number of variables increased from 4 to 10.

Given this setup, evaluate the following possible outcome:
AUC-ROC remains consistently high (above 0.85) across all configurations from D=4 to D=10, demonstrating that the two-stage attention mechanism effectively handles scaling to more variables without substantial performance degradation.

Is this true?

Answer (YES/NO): NO